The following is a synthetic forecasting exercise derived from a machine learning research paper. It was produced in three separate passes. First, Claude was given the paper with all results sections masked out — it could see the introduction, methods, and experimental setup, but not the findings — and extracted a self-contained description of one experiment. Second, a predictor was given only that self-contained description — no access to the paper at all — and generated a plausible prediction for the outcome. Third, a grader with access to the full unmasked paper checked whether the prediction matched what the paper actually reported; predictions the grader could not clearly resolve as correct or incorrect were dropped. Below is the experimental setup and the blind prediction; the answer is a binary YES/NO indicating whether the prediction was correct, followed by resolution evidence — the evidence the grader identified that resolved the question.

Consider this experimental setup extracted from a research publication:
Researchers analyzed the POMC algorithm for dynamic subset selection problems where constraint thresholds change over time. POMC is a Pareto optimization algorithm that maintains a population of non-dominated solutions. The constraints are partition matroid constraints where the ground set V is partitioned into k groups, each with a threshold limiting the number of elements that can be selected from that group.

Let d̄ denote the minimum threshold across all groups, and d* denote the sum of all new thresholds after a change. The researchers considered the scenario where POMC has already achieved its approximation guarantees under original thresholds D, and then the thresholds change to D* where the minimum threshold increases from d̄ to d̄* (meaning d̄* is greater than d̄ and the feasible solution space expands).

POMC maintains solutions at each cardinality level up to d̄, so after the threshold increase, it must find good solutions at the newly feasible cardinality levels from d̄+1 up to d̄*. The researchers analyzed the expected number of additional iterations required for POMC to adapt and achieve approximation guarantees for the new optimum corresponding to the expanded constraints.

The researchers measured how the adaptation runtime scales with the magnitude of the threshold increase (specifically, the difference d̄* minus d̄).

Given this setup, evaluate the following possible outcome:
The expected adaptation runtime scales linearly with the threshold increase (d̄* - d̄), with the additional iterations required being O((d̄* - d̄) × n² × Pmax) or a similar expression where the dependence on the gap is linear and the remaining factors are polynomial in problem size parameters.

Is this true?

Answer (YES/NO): YES